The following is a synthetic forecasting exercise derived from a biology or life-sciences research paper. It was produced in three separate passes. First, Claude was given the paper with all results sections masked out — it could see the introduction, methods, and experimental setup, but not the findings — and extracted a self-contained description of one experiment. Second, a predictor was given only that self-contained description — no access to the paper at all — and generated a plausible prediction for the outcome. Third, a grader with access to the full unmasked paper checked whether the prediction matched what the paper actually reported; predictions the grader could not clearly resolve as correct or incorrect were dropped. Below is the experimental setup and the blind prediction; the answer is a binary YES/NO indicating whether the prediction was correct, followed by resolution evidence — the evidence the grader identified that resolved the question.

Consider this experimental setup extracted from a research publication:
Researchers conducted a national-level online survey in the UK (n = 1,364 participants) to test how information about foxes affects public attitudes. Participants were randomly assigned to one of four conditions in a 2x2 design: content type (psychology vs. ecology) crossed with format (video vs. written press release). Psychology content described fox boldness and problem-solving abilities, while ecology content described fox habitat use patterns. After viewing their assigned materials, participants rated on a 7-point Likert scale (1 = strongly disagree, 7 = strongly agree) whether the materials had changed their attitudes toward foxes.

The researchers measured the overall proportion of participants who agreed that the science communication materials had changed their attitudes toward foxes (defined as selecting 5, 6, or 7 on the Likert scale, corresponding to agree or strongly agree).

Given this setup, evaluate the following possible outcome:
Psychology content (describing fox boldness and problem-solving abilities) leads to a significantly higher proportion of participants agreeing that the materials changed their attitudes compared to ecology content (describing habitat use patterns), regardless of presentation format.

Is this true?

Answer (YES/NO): YES